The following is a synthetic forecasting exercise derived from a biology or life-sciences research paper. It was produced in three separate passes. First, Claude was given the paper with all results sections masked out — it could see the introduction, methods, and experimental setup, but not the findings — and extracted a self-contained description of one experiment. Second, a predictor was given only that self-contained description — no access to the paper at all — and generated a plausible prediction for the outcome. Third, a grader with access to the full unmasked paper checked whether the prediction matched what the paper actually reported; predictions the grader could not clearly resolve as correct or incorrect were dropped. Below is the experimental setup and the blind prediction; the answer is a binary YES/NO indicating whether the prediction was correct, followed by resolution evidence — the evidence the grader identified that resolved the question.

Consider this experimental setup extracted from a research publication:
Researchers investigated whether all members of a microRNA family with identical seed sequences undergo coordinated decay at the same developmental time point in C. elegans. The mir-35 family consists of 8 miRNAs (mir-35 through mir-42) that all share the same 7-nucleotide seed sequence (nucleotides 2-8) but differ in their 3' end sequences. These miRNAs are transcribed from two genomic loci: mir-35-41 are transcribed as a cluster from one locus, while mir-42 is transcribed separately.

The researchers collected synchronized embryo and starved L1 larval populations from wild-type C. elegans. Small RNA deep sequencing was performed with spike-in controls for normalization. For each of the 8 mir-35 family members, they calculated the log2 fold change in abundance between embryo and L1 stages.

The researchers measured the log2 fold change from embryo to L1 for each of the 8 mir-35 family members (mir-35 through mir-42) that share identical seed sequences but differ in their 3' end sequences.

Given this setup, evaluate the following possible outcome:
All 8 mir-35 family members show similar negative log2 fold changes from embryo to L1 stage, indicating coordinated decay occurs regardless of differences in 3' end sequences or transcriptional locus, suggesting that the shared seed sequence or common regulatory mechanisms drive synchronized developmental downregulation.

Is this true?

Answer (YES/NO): YES